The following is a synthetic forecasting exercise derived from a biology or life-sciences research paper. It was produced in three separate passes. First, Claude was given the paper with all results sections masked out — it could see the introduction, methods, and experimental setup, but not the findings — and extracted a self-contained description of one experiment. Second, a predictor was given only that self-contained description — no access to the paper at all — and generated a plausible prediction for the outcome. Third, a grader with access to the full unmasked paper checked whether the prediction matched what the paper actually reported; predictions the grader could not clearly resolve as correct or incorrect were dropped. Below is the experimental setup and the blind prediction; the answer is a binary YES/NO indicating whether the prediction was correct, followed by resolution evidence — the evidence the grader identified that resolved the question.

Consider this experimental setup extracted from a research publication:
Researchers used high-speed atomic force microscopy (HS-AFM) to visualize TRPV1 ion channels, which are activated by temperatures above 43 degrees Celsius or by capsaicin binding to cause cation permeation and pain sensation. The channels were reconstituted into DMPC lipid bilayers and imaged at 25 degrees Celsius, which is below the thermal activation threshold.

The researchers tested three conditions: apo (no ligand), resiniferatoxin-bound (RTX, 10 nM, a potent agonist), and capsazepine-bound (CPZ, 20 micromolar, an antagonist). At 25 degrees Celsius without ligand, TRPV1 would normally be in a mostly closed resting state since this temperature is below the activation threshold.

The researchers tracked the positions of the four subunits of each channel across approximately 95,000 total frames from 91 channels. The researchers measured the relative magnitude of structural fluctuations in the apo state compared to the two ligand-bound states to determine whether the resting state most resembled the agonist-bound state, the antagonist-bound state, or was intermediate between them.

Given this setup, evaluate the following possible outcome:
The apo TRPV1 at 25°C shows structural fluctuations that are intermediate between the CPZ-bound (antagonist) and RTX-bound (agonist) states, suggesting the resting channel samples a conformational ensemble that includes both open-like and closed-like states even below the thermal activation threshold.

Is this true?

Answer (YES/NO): YES